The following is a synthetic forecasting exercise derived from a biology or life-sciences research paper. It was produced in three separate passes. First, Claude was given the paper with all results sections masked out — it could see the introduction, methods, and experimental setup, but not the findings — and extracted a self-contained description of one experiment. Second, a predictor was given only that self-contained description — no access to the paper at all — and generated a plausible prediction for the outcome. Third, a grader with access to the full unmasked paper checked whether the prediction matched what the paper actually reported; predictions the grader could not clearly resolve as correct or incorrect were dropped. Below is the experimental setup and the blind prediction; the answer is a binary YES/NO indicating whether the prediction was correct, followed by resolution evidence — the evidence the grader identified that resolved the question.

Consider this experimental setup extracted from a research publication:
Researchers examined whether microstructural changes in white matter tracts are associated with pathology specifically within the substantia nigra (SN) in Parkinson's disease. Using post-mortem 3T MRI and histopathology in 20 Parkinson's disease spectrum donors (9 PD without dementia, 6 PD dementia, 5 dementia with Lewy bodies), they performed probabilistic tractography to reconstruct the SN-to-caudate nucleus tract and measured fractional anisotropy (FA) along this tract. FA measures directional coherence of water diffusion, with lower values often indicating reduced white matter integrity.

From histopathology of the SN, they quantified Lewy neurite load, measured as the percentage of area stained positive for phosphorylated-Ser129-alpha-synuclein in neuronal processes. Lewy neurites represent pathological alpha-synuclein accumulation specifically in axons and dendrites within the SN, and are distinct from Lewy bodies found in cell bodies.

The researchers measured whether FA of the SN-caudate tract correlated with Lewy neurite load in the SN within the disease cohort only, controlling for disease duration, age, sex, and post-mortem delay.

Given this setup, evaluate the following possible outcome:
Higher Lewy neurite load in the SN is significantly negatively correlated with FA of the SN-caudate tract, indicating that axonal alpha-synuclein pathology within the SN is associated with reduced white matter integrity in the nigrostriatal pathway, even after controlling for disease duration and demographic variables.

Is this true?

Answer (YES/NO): NO